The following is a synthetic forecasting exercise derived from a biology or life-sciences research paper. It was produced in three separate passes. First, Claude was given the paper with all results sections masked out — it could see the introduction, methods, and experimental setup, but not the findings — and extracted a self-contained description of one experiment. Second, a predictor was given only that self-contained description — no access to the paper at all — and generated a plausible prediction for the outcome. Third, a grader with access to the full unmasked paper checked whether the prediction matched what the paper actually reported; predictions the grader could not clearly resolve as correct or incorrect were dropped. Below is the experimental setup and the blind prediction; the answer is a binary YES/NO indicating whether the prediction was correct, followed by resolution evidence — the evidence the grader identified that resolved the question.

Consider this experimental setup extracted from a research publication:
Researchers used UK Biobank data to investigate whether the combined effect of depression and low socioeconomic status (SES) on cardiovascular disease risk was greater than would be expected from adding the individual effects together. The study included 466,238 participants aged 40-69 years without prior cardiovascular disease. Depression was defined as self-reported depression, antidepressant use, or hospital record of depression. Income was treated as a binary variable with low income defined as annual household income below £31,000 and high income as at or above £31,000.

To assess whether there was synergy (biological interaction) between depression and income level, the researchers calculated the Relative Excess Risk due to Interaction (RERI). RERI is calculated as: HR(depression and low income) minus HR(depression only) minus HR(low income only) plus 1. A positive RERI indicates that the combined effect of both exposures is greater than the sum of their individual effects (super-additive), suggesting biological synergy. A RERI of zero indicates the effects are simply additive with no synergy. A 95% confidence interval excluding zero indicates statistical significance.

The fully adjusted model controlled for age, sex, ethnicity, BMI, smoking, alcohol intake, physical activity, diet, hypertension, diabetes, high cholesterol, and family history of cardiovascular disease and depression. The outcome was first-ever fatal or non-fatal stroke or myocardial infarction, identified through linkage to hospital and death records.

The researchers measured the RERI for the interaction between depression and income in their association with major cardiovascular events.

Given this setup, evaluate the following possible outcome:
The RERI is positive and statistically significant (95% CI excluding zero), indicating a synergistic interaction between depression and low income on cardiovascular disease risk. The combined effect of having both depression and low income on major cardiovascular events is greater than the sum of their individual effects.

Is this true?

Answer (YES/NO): NO